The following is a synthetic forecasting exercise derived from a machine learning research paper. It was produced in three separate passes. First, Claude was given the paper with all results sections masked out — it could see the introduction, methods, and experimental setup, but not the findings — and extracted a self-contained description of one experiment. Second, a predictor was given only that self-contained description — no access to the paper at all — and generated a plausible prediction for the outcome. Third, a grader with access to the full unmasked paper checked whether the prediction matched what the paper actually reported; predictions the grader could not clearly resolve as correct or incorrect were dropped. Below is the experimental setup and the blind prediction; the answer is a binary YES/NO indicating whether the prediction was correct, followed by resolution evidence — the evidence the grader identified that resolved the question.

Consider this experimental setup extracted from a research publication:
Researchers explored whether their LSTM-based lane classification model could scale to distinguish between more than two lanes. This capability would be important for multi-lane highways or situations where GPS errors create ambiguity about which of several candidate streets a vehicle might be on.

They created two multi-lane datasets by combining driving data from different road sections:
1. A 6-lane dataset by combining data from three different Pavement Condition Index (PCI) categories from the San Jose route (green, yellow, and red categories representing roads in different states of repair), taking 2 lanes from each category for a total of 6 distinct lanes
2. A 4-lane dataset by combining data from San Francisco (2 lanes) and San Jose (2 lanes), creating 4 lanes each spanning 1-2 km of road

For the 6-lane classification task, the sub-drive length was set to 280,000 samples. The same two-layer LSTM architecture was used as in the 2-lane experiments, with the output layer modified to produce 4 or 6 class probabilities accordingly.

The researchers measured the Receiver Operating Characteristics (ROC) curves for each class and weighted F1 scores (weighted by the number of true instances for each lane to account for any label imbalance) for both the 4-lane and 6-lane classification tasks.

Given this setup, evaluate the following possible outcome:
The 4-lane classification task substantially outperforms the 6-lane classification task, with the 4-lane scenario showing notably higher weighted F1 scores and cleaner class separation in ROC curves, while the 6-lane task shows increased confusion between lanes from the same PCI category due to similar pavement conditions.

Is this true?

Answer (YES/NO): NO